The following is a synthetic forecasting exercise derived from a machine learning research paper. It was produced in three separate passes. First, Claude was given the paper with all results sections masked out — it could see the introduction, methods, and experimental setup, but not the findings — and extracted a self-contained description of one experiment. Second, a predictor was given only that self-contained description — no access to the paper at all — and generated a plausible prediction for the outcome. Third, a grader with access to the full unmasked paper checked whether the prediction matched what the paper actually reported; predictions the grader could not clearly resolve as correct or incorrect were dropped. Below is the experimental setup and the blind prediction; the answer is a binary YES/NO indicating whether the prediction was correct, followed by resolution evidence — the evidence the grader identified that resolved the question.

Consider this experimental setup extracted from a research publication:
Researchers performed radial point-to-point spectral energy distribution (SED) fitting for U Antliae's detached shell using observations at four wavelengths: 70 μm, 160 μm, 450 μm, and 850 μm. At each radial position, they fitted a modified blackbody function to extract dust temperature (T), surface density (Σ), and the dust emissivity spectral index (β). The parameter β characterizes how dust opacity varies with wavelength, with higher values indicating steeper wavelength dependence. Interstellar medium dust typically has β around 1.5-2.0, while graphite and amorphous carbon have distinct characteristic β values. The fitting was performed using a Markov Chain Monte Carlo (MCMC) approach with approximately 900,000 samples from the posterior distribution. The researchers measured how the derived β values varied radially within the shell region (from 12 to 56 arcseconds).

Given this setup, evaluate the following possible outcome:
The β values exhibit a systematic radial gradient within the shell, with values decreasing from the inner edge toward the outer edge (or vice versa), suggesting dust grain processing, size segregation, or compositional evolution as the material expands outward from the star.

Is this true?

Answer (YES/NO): NO